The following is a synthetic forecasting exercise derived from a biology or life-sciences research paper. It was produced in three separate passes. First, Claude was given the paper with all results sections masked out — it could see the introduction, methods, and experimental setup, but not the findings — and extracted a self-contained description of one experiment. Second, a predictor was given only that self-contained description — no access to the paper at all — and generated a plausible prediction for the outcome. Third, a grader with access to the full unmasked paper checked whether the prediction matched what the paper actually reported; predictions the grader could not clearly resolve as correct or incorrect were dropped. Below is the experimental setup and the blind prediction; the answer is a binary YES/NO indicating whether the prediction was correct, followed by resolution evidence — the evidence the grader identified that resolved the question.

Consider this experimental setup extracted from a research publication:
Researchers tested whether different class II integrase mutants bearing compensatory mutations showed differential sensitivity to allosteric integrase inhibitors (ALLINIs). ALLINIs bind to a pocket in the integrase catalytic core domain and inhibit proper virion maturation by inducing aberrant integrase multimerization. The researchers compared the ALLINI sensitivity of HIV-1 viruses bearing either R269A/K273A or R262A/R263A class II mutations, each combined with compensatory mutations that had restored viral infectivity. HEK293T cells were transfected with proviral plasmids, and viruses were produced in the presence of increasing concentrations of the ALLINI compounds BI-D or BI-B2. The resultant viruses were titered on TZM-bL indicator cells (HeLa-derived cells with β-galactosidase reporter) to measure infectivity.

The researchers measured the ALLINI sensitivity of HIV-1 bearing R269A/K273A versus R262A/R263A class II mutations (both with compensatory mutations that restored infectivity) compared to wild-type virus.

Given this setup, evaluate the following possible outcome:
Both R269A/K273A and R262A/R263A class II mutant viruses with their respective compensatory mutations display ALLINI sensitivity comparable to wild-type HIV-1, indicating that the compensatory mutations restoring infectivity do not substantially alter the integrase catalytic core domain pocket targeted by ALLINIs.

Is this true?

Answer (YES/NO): NO